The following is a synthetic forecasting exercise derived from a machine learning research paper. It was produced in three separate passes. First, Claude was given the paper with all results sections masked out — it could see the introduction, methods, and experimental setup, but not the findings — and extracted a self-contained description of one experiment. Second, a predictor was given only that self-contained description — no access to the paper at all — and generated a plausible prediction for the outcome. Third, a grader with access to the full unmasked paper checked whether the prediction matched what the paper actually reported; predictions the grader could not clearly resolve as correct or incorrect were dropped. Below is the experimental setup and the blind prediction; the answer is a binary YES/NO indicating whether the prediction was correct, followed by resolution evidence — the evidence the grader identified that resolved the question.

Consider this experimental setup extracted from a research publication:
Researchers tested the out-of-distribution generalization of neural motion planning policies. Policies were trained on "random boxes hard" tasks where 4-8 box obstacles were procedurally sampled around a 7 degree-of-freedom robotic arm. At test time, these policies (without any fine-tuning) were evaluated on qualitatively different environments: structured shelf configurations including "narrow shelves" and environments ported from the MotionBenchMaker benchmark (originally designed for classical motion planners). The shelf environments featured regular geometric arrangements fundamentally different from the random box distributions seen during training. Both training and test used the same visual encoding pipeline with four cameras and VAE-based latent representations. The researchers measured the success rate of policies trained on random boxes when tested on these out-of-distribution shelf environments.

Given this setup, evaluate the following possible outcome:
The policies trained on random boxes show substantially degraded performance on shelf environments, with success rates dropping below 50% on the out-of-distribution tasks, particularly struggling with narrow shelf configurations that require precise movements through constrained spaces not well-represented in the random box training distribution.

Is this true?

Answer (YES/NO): NO